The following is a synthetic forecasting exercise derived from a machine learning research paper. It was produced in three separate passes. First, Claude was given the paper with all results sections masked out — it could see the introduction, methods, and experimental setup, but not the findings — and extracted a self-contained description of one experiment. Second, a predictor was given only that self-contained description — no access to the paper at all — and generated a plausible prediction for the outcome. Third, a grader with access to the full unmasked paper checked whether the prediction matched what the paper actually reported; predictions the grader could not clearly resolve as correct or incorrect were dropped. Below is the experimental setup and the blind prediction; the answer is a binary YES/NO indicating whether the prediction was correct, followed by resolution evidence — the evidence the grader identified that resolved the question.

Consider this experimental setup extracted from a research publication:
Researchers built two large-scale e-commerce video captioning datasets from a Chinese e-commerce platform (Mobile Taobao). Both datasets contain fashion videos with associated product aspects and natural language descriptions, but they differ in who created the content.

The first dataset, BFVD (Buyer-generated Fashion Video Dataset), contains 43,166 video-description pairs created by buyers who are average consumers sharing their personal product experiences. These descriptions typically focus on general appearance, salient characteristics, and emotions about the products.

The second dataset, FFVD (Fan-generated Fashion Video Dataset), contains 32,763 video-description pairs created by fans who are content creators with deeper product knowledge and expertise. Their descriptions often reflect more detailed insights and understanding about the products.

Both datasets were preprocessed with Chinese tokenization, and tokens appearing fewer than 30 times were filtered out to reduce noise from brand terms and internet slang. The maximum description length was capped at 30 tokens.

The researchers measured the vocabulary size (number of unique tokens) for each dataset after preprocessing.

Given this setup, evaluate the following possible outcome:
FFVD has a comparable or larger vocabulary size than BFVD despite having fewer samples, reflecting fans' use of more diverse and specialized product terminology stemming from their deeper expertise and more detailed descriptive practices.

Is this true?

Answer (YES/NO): YES